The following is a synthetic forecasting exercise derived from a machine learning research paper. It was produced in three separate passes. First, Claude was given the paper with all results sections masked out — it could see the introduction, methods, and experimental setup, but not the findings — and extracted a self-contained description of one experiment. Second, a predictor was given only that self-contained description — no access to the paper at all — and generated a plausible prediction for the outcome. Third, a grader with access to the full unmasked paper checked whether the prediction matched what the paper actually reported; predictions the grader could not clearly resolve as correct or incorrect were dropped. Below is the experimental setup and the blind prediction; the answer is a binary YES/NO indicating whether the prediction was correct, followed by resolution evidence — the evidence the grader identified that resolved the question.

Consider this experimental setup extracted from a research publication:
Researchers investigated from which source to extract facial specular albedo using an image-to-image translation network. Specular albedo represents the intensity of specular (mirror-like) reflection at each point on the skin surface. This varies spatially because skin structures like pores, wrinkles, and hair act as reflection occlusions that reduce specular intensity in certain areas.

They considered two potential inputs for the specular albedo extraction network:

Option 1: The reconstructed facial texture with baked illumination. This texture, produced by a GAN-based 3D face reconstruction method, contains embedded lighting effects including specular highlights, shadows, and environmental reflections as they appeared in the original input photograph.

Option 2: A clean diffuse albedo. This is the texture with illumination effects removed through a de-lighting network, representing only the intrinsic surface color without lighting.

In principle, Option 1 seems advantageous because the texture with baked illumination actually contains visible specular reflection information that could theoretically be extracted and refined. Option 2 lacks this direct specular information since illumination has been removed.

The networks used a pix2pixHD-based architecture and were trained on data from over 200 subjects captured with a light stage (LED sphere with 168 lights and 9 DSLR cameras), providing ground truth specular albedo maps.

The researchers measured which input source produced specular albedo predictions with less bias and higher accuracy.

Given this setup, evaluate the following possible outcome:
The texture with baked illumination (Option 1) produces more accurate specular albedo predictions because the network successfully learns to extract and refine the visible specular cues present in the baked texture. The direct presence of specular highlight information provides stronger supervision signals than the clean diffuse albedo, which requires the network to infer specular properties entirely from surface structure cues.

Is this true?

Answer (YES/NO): NO